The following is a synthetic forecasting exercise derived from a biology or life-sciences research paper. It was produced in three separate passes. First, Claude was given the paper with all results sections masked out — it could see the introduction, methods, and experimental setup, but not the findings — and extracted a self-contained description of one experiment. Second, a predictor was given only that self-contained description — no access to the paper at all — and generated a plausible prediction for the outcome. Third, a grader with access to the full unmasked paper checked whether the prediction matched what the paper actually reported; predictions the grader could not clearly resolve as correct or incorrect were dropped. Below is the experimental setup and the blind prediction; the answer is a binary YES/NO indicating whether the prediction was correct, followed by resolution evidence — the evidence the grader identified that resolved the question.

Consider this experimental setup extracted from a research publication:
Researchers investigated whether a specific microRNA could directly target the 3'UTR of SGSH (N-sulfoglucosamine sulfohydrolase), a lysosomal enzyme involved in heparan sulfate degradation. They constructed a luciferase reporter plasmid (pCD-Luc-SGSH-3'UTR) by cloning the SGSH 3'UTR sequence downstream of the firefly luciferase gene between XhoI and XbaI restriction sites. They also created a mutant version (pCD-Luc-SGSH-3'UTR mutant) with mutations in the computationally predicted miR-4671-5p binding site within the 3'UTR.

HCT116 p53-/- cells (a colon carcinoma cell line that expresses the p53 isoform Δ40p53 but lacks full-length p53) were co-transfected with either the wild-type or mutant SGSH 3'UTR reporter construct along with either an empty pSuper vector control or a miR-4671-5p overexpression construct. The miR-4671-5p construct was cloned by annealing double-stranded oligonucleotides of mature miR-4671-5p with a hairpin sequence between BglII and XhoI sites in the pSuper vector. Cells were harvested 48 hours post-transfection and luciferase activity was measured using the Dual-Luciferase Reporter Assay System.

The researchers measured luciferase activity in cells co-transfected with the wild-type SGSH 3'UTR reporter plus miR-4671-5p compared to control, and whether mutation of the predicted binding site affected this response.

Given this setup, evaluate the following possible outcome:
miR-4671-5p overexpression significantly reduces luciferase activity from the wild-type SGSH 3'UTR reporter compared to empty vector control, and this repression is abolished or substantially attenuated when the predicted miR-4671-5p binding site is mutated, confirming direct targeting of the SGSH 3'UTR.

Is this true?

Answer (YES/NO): YES